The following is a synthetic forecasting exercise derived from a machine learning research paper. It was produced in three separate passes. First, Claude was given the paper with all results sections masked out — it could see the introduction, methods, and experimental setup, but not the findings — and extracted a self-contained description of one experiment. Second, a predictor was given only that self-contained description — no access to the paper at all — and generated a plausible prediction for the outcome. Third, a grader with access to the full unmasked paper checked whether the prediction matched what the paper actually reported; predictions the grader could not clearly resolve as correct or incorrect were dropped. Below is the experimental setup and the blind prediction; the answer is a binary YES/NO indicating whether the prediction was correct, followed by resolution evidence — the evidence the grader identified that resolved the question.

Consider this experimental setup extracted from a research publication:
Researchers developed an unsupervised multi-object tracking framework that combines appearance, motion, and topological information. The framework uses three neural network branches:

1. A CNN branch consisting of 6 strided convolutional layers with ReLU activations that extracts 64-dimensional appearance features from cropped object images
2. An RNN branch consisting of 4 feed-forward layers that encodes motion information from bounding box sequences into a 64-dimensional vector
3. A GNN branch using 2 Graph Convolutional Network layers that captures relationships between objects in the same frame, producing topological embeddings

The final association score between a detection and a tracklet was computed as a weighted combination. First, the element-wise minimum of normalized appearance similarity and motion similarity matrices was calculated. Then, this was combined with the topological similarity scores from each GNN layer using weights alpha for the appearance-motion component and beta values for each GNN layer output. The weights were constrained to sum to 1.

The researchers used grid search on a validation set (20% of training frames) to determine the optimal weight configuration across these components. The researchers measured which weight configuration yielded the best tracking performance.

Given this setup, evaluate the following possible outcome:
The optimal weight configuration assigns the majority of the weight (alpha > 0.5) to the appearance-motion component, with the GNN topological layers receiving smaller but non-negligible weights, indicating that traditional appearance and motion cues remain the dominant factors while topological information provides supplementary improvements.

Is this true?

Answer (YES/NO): YES